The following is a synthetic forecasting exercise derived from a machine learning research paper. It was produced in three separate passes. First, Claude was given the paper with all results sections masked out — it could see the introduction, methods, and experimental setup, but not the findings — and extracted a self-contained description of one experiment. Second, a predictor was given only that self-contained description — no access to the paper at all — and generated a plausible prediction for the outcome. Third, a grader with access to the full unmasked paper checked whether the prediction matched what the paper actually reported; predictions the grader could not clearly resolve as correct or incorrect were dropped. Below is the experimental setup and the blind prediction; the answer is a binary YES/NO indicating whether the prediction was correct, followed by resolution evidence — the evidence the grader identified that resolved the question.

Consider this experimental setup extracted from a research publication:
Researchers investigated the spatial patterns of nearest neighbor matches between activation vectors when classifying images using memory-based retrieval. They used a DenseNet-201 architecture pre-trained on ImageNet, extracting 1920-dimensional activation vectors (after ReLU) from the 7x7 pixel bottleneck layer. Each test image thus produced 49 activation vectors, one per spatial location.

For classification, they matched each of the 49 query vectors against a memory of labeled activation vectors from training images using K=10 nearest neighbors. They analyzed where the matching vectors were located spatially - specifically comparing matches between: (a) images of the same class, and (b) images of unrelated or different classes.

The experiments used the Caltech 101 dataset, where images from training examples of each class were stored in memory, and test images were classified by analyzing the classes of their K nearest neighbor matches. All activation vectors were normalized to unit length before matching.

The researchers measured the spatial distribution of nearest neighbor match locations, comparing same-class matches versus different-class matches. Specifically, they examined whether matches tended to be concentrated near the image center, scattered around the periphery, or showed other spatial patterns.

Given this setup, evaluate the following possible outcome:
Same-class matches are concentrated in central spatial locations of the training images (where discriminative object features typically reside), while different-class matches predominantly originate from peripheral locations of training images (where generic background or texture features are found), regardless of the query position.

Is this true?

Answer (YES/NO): NO